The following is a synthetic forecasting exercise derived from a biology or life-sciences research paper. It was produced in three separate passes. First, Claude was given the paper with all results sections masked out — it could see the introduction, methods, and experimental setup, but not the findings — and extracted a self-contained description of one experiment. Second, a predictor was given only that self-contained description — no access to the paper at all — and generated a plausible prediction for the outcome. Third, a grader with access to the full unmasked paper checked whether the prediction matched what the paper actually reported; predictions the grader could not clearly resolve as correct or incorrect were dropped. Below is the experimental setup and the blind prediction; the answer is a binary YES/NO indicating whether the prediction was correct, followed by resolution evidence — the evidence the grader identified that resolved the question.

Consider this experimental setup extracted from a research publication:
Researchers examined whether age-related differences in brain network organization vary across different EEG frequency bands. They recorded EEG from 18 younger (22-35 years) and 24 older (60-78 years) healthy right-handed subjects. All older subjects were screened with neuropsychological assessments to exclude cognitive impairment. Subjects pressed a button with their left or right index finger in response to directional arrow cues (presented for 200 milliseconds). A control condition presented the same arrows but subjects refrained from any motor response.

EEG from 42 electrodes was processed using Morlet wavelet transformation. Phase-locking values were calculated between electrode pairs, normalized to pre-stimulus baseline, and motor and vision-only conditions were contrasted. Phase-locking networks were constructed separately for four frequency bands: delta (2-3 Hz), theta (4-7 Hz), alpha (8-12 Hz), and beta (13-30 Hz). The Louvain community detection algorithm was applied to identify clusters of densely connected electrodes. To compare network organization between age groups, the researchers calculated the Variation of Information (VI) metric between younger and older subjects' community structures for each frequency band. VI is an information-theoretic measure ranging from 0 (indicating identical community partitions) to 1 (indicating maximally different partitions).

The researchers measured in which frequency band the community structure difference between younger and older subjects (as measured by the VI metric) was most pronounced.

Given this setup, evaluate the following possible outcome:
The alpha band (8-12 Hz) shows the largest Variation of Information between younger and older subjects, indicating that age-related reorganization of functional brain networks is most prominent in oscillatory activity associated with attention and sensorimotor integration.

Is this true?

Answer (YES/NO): NO